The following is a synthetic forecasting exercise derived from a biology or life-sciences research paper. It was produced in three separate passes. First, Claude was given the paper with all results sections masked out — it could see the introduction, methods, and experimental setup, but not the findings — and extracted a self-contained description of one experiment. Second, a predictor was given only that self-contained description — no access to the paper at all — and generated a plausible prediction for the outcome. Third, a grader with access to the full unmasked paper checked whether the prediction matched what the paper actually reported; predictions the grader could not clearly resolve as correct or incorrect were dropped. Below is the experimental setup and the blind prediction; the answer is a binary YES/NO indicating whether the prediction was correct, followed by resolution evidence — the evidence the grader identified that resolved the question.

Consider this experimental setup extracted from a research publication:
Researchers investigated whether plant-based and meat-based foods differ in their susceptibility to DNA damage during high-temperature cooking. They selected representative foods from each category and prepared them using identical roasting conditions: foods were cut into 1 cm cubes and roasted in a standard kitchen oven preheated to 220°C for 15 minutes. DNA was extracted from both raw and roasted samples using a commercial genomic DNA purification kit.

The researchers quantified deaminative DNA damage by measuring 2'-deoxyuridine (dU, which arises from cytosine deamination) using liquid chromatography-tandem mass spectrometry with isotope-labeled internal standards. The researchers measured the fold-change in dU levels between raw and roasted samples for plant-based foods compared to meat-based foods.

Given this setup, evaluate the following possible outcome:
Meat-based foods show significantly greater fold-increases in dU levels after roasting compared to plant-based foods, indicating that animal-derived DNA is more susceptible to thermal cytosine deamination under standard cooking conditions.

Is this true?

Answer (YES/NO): NO